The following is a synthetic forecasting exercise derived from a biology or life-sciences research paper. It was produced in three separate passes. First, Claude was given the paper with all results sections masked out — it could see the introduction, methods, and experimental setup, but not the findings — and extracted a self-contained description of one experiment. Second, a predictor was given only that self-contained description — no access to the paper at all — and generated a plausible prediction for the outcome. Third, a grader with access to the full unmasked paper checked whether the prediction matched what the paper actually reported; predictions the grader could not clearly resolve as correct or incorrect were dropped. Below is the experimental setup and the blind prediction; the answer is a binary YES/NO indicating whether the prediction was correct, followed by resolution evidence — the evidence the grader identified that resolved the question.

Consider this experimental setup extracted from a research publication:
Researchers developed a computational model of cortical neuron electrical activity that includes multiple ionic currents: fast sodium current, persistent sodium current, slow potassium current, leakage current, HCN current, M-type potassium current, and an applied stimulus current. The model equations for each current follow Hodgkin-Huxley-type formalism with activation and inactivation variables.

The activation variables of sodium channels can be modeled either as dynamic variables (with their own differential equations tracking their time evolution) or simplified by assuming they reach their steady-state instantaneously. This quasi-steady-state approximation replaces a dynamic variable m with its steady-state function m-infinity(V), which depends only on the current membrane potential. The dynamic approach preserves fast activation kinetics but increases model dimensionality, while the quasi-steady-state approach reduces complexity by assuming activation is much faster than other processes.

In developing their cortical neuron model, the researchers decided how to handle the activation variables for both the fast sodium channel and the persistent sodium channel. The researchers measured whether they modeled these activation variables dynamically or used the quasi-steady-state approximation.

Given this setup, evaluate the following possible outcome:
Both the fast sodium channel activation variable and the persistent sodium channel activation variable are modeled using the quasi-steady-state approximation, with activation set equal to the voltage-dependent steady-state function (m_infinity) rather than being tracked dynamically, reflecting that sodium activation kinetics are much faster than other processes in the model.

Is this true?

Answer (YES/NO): YES